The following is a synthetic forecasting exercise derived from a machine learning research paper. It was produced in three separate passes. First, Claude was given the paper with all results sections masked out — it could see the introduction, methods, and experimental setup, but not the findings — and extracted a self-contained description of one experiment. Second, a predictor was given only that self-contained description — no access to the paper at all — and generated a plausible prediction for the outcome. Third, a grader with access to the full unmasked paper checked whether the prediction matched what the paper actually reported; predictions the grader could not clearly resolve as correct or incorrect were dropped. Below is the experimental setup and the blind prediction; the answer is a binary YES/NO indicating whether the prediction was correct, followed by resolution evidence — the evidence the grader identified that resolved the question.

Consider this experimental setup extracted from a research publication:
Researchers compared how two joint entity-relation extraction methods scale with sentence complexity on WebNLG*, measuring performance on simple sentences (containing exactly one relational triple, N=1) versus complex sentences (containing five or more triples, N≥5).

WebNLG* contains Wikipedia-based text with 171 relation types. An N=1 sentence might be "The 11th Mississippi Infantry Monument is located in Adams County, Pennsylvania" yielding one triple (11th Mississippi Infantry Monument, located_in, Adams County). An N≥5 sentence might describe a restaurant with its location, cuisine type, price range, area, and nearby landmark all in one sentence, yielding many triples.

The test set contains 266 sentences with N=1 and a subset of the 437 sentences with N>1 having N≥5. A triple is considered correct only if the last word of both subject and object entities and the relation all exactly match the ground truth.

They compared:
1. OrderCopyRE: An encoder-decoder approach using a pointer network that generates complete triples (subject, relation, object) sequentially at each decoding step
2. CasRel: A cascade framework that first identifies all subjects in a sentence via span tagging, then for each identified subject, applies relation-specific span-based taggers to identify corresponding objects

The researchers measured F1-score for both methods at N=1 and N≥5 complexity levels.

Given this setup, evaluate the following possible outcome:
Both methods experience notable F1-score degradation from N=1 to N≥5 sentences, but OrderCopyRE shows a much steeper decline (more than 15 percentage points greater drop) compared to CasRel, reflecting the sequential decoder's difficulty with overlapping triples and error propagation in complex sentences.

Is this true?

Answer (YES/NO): NO